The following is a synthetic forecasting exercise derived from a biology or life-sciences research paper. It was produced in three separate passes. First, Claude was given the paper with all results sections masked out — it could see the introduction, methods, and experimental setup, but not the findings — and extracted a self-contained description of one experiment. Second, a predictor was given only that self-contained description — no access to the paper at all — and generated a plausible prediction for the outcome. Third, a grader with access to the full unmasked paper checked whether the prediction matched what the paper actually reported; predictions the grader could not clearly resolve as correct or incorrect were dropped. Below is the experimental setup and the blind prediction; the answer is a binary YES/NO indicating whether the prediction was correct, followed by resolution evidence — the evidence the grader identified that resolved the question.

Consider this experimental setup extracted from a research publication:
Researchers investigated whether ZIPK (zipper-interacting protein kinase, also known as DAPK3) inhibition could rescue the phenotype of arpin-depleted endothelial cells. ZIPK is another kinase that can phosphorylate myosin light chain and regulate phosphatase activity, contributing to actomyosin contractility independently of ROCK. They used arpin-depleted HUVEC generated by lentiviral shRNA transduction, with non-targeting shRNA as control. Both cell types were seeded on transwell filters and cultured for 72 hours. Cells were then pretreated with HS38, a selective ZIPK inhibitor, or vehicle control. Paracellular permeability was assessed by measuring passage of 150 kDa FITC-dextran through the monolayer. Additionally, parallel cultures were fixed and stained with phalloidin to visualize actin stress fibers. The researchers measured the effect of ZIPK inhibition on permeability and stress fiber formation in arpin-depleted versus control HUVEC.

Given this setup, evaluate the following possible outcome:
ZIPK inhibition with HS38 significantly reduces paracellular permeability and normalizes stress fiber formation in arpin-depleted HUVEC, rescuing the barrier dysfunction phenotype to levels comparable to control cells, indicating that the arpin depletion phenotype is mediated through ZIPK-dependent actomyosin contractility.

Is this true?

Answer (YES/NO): YES